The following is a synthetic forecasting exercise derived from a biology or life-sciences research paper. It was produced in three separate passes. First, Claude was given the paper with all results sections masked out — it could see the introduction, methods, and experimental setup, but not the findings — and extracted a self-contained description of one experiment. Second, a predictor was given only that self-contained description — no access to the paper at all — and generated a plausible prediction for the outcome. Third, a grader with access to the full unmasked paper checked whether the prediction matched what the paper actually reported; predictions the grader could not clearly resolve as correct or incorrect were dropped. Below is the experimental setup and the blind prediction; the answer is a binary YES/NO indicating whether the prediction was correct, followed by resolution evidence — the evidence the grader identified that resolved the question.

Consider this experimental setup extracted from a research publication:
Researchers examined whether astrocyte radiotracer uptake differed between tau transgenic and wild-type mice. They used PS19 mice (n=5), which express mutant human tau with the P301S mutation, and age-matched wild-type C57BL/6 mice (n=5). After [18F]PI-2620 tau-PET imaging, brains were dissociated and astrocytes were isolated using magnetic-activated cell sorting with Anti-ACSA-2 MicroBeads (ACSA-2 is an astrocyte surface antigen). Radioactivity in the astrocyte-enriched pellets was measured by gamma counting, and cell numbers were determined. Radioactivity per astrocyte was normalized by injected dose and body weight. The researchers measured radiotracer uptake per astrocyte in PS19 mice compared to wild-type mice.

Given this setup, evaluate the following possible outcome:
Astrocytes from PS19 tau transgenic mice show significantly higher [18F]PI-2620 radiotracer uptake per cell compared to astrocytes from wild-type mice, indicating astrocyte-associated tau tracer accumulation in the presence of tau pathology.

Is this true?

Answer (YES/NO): NO